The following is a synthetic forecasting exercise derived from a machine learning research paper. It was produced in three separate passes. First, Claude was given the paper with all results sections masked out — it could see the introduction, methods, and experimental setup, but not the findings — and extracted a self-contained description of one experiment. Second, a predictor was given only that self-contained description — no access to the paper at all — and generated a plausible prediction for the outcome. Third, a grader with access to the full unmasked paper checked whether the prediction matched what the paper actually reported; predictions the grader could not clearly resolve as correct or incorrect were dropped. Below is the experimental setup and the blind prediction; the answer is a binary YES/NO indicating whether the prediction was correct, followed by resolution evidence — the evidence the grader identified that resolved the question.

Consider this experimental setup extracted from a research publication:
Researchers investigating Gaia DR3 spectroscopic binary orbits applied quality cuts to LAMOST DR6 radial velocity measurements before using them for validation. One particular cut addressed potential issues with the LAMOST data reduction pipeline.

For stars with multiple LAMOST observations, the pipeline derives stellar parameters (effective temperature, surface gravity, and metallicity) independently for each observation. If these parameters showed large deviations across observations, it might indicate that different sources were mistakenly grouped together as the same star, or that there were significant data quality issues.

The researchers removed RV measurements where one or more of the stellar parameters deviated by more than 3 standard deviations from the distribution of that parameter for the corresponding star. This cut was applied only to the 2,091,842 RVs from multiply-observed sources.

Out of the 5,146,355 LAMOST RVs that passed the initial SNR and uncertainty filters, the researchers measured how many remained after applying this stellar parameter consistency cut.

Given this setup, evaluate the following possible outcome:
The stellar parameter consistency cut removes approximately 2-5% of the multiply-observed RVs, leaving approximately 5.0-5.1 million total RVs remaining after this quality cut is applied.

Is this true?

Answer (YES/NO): YES